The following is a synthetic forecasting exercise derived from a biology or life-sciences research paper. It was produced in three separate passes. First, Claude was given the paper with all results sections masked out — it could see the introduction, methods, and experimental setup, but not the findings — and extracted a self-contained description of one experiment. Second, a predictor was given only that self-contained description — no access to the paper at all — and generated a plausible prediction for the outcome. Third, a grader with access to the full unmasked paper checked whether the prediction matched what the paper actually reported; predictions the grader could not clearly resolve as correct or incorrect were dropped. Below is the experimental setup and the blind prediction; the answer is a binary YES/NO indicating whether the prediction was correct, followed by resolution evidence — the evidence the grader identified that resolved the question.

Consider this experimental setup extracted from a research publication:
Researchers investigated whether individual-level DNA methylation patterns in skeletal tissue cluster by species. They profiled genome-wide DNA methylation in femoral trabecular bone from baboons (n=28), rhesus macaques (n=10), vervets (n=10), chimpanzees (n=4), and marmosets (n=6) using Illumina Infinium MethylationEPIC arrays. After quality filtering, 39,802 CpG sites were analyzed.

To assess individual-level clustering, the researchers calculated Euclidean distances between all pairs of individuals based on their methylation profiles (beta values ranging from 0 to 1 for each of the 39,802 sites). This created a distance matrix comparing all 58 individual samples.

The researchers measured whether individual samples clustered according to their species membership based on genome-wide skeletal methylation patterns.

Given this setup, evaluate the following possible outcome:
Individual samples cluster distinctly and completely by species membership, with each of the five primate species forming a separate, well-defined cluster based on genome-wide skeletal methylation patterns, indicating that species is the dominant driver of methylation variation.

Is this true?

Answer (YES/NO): NO